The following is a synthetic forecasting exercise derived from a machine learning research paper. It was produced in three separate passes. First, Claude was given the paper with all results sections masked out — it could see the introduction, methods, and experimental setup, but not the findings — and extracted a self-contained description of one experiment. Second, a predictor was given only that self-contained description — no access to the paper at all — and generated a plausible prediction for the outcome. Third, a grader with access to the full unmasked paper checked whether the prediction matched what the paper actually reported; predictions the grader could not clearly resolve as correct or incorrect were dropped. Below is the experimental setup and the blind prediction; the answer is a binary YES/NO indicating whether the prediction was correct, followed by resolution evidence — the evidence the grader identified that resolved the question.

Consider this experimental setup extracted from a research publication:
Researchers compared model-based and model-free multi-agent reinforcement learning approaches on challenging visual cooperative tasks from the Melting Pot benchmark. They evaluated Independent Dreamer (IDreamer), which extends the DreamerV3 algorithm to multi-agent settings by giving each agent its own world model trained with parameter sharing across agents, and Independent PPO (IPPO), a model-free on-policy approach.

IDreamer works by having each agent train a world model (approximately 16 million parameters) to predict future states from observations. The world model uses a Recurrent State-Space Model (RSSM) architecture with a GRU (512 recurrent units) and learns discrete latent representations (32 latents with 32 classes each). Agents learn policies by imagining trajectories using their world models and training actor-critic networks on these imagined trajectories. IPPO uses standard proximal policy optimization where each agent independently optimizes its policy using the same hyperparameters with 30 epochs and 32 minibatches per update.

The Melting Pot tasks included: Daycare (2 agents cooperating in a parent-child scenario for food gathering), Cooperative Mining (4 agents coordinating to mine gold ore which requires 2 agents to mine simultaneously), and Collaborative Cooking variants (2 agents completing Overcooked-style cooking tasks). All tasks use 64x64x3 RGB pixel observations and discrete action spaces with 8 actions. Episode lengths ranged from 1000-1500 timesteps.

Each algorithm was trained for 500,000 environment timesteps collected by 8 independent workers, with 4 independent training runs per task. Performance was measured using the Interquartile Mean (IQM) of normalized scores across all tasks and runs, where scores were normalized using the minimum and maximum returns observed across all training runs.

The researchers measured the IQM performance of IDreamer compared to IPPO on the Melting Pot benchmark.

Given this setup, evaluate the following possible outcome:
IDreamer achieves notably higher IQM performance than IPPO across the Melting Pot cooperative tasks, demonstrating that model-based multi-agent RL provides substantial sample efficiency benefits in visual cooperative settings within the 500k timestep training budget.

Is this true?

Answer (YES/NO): YES